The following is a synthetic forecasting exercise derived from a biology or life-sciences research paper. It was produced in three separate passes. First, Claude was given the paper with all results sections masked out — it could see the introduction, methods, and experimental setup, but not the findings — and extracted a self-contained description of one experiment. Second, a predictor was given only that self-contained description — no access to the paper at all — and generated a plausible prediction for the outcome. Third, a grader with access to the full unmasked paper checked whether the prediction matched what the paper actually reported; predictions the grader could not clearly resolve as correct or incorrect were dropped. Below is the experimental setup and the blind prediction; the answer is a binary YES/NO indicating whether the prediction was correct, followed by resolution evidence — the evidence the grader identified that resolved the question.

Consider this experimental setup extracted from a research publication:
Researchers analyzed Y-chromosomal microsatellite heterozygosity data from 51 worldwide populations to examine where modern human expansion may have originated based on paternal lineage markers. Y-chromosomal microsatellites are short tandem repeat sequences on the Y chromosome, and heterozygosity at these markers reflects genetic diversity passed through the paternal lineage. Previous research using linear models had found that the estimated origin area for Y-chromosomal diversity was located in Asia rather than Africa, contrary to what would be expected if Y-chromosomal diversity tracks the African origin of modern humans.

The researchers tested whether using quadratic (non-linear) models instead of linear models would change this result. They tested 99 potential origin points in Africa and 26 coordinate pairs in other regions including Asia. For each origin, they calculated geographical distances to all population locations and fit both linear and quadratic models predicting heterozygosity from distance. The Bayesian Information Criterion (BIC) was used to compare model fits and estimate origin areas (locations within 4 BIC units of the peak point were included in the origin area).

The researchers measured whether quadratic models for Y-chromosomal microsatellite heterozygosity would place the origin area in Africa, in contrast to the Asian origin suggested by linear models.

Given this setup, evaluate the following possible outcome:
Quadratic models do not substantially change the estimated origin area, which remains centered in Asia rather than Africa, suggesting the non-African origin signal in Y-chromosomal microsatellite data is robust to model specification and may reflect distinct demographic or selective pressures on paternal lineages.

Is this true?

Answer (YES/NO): YES